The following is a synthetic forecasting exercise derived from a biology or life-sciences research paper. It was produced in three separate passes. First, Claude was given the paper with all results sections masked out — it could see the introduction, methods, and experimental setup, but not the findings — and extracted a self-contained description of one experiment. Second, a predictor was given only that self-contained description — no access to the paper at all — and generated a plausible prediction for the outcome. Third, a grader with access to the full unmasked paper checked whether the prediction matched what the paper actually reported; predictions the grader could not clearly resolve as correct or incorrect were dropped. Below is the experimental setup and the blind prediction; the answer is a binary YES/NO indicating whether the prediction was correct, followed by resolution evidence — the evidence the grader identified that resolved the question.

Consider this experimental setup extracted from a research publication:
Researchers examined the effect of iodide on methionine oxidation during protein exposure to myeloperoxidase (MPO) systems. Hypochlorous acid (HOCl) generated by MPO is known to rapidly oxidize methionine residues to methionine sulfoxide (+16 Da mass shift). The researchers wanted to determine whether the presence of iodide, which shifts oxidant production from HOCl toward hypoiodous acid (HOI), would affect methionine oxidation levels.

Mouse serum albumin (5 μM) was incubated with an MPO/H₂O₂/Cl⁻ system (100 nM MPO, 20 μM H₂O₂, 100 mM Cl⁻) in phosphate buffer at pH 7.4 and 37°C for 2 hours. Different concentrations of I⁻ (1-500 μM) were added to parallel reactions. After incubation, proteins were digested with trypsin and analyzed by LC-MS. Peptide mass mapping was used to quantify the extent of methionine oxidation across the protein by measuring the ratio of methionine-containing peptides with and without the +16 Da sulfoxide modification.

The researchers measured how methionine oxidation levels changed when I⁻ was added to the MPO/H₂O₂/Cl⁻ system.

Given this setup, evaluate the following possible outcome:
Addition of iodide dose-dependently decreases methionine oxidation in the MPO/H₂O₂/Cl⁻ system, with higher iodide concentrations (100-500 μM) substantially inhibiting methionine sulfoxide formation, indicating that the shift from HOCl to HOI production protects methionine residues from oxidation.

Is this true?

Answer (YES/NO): YES